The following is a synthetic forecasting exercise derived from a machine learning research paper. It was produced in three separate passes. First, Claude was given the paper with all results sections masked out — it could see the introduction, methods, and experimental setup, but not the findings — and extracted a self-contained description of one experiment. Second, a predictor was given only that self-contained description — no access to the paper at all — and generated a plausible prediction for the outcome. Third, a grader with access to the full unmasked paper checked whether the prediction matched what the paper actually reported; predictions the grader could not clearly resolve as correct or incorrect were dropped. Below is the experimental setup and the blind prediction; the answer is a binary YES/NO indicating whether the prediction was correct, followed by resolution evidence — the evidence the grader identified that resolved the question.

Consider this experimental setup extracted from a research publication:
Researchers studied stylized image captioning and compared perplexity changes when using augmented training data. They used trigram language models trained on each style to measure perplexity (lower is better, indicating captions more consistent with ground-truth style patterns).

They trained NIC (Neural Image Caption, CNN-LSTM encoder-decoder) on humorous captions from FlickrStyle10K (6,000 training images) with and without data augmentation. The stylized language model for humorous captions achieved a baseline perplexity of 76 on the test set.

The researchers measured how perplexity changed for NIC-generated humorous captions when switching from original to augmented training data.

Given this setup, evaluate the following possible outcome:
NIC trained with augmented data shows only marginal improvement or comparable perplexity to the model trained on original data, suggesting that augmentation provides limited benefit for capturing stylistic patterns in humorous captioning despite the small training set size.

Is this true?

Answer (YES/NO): NO